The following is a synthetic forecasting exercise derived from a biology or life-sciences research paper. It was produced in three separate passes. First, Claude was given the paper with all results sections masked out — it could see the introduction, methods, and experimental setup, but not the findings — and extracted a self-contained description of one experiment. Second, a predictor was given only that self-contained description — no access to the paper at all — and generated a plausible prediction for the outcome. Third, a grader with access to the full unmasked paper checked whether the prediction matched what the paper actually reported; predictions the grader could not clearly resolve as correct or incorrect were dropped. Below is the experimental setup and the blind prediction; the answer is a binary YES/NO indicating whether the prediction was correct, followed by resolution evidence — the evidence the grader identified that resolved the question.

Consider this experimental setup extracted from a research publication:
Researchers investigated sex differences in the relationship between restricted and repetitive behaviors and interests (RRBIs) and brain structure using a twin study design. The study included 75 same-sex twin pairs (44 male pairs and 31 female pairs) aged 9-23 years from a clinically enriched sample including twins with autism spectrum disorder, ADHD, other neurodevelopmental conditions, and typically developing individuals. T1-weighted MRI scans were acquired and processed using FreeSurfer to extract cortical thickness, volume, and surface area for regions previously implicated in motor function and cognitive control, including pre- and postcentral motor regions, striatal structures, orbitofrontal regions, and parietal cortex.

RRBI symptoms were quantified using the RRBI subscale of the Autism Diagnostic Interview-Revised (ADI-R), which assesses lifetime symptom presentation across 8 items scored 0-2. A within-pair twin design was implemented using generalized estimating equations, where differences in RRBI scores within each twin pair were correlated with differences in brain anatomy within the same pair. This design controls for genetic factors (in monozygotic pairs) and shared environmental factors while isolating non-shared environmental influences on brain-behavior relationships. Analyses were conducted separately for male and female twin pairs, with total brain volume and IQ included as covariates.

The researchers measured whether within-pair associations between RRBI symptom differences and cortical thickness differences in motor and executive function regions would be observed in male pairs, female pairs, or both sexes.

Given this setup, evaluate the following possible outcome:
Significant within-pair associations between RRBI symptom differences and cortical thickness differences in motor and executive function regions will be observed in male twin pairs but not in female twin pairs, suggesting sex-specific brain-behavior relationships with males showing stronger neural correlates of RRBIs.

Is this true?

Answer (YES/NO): NO